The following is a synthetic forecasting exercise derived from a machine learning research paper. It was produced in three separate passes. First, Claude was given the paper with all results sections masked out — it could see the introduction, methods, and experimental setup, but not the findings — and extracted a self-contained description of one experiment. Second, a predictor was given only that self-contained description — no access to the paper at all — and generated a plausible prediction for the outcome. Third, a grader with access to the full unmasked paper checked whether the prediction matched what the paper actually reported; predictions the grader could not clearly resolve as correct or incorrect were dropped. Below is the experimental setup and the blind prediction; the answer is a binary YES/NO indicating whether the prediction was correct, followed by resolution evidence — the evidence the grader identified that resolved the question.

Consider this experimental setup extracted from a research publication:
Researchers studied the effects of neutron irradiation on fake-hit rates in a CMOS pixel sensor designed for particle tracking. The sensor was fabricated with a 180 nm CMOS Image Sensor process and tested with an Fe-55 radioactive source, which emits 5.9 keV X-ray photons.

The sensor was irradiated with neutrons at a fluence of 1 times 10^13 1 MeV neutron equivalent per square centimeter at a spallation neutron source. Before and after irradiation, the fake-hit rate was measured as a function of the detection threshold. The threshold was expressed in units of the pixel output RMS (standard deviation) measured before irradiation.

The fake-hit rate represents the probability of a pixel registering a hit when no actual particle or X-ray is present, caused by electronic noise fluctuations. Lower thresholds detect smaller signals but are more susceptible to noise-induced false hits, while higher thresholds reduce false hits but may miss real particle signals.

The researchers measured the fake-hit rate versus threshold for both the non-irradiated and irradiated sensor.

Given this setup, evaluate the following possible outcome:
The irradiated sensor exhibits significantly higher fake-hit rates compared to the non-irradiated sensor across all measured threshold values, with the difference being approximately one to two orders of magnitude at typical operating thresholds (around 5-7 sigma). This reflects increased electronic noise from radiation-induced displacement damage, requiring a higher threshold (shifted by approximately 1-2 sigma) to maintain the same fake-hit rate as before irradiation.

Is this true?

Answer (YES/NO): NO